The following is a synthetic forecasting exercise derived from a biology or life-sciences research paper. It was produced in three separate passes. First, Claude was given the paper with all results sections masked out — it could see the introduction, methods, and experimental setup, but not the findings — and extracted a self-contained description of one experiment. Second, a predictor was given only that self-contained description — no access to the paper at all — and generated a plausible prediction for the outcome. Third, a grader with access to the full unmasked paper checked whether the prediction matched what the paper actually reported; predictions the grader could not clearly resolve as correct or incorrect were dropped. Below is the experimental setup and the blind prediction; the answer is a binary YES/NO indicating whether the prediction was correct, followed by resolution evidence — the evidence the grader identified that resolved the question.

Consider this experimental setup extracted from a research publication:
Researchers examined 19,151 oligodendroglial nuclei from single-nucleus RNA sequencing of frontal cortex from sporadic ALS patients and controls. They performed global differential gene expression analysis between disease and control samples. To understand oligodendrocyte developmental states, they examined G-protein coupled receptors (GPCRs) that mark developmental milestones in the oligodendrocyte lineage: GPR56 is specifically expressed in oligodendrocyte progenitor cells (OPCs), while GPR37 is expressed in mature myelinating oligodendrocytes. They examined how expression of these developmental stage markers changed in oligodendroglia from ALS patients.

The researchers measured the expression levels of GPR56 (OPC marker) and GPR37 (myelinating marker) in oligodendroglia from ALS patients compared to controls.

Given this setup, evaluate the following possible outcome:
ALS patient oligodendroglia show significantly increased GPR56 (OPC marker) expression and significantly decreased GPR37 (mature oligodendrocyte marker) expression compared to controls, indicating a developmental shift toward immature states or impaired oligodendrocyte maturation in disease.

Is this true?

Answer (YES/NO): NO